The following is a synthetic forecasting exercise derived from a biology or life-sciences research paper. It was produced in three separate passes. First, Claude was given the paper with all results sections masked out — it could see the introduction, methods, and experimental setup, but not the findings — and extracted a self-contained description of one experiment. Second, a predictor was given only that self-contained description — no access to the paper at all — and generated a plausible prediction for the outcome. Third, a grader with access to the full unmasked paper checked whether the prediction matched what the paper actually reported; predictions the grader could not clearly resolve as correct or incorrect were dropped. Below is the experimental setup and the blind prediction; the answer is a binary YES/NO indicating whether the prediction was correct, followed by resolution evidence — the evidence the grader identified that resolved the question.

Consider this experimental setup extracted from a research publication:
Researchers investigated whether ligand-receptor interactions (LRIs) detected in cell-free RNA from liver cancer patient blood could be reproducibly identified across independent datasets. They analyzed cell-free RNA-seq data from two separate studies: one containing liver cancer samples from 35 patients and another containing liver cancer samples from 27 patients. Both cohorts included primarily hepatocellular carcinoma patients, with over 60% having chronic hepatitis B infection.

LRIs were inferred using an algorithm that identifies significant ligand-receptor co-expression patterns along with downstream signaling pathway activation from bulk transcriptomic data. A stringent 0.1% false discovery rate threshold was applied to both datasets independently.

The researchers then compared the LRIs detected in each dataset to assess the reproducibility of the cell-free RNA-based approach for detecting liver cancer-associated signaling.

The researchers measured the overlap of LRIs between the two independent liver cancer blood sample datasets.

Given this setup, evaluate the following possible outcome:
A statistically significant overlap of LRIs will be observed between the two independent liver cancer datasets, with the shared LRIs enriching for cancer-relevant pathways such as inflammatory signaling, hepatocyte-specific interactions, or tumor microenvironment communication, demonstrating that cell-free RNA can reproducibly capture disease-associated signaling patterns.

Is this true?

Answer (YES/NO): YES